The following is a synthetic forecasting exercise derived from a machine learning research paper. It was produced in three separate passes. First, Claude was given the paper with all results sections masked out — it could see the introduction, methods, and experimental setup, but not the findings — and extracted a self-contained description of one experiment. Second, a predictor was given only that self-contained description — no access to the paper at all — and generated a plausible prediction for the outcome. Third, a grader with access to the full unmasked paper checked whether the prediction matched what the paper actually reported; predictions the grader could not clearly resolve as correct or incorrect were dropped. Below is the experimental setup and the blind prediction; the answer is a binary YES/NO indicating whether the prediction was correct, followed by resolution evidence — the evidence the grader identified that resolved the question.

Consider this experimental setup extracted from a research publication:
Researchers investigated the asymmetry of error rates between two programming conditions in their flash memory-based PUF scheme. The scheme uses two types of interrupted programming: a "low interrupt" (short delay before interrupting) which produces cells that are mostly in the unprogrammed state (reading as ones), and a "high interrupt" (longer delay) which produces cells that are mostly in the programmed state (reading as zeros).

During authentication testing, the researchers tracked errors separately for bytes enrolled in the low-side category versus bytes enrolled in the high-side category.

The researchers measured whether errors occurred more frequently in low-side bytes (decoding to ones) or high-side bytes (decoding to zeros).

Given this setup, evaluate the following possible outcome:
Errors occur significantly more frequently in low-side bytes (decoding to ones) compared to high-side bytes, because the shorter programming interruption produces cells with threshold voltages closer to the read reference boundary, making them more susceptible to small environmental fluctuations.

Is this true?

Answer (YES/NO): NO